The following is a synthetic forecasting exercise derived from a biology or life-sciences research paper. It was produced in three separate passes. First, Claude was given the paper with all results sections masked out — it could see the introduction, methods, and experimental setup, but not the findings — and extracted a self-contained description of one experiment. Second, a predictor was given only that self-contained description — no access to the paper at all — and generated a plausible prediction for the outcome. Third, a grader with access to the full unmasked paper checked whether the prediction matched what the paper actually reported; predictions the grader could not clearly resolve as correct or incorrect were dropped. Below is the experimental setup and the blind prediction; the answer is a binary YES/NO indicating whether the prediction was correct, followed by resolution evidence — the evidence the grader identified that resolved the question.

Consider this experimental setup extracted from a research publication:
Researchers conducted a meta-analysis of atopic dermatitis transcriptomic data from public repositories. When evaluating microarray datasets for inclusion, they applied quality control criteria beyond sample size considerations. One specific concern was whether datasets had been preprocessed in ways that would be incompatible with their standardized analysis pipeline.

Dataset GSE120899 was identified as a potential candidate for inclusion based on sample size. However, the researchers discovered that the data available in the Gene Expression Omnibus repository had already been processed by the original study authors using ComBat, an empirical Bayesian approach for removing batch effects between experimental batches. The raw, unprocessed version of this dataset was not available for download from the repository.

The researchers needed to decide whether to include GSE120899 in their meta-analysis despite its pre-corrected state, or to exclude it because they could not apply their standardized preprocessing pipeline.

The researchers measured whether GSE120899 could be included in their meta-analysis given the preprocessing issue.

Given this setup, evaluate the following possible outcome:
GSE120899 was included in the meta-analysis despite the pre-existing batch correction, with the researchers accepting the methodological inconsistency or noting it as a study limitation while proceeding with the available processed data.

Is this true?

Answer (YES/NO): NO